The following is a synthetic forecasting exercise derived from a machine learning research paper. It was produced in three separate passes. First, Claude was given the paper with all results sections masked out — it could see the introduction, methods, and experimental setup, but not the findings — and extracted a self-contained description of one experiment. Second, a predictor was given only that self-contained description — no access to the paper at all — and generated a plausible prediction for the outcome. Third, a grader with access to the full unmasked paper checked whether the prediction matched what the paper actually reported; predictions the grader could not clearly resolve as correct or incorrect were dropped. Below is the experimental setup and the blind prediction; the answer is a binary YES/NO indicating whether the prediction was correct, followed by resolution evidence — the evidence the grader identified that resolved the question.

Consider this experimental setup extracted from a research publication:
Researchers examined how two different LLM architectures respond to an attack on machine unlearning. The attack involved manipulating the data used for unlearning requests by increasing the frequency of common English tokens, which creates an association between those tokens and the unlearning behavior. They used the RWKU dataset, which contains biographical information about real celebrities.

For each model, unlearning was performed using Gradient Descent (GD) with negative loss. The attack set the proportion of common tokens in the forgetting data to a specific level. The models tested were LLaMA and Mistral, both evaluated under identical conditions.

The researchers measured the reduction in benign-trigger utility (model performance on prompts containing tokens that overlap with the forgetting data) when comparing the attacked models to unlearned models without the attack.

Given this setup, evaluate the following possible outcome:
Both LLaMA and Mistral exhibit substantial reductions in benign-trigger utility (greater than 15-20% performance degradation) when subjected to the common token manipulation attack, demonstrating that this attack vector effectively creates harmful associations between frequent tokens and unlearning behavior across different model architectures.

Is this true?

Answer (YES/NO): YES